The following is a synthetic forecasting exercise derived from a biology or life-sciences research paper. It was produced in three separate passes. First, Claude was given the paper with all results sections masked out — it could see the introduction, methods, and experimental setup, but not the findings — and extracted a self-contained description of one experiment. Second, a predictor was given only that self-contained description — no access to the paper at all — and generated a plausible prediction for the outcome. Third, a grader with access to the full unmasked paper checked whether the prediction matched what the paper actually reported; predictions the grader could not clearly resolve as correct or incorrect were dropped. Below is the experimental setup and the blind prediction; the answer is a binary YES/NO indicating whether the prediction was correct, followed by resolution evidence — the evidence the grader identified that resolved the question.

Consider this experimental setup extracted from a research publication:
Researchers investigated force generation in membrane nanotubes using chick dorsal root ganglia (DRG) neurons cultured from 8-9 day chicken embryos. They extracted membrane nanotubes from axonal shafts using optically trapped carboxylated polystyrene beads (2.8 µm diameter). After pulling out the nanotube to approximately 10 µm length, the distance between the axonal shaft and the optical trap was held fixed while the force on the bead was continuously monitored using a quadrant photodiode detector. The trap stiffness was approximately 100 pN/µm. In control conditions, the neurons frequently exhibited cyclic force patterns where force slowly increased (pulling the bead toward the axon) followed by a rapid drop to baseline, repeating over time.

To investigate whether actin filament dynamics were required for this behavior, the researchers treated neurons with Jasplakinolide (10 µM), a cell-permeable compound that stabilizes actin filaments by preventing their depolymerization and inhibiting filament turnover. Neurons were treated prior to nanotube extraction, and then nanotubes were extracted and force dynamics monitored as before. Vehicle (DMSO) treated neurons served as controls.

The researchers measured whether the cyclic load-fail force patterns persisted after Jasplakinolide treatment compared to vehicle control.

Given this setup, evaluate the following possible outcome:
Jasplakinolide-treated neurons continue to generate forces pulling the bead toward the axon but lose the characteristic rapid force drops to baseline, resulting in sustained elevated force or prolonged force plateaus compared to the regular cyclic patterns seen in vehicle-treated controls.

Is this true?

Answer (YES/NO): NO